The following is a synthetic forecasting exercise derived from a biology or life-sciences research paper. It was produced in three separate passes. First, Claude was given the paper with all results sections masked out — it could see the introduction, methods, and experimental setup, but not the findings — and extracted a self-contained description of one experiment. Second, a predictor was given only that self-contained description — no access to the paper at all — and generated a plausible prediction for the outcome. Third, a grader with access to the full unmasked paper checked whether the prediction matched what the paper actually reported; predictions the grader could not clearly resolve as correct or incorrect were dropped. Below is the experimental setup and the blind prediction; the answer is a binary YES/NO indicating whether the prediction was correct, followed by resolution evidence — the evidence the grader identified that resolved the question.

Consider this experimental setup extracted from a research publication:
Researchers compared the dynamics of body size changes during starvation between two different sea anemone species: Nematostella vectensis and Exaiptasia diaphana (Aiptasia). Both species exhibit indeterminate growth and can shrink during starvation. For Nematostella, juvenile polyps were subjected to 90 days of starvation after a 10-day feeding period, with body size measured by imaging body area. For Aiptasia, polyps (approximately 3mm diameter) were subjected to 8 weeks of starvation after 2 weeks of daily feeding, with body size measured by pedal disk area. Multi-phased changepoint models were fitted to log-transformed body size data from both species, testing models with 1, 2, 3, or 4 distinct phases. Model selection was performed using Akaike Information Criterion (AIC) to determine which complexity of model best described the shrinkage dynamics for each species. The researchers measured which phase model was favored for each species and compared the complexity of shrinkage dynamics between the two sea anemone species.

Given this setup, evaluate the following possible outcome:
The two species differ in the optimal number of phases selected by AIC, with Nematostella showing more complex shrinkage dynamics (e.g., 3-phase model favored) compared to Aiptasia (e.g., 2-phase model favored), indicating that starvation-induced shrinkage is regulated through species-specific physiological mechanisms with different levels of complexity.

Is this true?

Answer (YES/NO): NO